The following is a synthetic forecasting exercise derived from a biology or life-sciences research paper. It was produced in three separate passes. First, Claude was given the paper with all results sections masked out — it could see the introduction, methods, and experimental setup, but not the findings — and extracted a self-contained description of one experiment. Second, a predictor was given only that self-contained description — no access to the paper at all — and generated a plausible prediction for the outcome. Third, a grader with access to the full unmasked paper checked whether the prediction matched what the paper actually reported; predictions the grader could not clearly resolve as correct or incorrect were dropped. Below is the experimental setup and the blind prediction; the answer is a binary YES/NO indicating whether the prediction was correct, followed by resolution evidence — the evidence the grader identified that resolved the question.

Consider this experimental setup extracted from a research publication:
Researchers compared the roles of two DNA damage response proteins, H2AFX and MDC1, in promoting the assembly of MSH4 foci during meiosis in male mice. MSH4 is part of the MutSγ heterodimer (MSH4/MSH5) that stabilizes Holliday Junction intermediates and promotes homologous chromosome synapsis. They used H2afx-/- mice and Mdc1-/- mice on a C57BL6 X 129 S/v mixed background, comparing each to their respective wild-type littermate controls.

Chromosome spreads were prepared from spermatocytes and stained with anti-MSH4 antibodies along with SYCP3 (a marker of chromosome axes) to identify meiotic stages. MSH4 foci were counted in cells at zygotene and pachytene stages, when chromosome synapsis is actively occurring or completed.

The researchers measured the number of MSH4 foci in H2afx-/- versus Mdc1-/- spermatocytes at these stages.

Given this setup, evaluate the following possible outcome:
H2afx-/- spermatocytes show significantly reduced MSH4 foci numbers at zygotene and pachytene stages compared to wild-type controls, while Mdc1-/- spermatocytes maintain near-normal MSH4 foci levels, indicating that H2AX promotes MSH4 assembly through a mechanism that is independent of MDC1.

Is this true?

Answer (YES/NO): YES